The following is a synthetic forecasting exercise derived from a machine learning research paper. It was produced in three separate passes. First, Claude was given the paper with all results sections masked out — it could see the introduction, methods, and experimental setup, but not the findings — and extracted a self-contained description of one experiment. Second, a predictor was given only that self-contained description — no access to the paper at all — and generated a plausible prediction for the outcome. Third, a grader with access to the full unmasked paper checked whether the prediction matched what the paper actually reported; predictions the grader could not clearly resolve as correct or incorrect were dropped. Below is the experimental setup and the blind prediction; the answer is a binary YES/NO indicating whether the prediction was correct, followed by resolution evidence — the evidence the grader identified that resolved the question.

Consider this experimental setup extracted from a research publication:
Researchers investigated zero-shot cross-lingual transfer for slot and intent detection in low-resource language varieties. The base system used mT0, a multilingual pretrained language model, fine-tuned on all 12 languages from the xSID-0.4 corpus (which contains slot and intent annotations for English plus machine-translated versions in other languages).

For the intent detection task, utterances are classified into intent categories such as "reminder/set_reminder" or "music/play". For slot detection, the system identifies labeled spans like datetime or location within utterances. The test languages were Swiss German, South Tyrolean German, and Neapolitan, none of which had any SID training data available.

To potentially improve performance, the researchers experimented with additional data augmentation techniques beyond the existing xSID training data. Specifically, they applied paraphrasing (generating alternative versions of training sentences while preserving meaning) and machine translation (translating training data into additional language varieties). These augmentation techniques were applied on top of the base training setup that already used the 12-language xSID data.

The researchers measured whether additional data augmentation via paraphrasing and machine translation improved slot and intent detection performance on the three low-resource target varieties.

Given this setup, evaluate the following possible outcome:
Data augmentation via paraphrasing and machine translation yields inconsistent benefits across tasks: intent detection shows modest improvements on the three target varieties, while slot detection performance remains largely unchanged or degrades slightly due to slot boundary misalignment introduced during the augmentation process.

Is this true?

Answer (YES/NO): NO